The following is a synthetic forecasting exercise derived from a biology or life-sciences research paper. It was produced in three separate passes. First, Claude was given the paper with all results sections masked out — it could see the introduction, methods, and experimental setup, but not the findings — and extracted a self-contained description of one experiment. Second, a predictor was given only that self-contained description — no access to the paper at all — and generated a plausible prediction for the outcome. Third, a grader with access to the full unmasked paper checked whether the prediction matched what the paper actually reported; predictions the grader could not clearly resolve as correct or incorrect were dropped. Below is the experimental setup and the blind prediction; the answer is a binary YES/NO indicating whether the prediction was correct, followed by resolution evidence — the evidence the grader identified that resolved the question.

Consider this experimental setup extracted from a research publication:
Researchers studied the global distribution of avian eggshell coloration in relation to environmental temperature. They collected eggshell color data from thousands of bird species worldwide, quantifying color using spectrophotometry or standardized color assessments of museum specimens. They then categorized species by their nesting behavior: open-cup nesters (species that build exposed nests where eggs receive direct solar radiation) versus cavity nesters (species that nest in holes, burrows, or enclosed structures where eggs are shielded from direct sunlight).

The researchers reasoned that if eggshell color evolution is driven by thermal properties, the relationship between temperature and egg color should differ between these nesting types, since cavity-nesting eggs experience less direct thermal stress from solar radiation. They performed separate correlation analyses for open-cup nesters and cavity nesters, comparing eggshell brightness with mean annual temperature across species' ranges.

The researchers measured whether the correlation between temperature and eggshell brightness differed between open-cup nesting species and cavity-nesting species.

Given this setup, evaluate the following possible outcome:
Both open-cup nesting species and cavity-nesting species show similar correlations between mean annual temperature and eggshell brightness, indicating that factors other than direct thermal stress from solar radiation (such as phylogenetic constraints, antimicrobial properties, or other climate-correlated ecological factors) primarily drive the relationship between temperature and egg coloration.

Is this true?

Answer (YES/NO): NO